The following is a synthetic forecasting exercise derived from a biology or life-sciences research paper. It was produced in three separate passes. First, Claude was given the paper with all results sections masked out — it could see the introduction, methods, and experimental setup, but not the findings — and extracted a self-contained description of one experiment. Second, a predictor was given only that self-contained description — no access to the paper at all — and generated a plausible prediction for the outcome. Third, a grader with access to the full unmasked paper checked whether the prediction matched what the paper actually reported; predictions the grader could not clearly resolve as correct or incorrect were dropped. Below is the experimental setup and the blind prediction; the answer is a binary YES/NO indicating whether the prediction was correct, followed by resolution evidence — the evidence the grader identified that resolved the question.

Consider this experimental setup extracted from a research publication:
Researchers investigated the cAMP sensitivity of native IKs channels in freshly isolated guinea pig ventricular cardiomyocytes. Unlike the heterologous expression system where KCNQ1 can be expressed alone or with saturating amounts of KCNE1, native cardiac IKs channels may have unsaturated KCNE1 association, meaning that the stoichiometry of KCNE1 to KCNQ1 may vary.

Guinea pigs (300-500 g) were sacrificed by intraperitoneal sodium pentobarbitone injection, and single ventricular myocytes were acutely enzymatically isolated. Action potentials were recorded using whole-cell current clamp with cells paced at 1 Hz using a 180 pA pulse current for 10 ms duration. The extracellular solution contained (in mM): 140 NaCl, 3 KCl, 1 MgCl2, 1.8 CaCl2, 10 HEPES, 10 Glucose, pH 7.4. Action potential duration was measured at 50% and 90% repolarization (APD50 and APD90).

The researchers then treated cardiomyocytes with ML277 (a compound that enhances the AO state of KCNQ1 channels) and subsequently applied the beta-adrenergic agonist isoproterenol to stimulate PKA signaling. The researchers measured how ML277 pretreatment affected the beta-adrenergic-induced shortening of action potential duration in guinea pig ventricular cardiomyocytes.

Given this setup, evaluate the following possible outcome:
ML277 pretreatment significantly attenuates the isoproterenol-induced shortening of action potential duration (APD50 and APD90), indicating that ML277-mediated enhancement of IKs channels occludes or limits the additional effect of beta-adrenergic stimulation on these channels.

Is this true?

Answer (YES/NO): NO